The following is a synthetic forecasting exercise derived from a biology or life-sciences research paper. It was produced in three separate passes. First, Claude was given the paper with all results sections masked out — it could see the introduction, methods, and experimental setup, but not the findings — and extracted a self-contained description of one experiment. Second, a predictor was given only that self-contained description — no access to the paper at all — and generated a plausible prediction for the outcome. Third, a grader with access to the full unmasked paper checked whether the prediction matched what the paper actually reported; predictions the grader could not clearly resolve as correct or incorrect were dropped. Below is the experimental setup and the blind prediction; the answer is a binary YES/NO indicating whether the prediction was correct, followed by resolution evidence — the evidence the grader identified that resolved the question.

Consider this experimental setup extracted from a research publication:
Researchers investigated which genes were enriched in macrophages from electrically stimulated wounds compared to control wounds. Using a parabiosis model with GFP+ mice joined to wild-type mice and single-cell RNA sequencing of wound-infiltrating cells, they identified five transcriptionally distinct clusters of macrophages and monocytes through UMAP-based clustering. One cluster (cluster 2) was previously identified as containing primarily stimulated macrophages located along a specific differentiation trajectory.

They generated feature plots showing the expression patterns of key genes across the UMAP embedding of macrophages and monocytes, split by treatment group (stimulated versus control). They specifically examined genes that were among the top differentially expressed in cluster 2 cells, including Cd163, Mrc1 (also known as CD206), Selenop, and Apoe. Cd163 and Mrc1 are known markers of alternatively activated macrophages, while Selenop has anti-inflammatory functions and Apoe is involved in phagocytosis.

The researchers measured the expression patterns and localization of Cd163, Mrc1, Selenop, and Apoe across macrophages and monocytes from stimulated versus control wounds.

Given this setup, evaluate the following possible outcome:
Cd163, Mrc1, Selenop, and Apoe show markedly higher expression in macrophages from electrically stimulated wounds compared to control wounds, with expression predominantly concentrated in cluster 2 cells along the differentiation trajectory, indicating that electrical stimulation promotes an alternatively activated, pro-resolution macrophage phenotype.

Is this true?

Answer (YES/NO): YES